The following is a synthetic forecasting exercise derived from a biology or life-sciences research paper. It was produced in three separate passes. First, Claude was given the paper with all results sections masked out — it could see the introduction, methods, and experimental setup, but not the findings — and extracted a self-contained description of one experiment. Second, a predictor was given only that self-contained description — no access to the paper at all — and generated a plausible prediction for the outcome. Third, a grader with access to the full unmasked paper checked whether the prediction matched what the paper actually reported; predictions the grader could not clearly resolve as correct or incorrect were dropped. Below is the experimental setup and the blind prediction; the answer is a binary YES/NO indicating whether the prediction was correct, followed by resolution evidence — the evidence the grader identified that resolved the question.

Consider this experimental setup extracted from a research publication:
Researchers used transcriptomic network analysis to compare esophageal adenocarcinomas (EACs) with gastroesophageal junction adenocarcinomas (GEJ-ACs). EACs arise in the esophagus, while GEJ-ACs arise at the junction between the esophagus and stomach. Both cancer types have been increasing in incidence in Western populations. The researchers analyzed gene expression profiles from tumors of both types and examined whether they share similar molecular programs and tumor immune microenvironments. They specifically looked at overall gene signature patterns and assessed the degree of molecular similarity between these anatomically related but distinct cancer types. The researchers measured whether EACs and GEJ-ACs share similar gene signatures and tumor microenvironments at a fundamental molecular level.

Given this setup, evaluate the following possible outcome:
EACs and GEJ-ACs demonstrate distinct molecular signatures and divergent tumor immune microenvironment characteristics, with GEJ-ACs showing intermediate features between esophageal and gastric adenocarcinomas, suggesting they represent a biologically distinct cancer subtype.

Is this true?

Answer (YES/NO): NO